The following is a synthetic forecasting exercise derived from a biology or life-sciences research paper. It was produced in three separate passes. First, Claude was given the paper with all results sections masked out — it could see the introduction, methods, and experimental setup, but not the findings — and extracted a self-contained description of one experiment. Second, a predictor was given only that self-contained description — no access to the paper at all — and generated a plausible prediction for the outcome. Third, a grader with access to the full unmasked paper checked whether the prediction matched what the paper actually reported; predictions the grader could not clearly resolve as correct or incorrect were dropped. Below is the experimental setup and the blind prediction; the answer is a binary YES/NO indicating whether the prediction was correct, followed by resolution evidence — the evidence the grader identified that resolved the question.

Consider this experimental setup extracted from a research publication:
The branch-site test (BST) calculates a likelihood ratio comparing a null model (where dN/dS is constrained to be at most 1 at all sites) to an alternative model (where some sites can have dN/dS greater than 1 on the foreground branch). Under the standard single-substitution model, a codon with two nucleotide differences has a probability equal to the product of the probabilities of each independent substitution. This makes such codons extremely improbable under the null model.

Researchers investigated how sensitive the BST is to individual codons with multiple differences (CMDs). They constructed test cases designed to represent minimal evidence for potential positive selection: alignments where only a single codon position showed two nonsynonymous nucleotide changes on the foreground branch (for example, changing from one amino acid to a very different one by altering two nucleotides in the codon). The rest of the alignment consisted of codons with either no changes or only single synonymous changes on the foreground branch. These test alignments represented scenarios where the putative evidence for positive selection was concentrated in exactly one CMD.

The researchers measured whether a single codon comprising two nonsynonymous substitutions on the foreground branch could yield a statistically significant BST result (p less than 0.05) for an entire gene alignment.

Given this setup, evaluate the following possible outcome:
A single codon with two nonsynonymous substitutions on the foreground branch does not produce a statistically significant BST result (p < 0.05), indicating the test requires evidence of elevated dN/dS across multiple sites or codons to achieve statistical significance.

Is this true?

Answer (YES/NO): NO